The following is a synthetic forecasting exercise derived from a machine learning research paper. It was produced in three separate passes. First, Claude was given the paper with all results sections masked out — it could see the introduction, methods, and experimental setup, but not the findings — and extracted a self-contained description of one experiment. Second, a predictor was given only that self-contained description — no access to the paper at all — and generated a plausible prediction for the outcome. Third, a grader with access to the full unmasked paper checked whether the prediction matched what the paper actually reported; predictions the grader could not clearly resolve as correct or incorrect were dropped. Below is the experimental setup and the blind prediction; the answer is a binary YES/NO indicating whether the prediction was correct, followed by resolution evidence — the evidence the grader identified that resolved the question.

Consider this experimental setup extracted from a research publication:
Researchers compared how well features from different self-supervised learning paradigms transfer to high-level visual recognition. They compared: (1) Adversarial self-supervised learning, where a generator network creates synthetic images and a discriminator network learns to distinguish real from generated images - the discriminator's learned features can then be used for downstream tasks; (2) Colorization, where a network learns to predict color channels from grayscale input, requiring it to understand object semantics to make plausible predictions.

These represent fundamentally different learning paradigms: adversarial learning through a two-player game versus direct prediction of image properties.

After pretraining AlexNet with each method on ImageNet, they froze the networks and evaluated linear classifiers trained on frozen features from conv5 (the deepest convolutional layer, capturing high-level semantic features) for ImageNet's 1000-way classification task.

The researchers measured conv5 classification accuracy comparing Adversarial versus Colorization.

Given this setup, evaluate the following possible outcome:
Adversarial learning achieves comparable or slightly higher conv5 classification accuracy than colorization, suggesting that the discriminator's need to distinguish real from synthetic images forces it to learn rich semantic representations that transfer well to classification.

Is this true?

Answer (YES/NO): NO